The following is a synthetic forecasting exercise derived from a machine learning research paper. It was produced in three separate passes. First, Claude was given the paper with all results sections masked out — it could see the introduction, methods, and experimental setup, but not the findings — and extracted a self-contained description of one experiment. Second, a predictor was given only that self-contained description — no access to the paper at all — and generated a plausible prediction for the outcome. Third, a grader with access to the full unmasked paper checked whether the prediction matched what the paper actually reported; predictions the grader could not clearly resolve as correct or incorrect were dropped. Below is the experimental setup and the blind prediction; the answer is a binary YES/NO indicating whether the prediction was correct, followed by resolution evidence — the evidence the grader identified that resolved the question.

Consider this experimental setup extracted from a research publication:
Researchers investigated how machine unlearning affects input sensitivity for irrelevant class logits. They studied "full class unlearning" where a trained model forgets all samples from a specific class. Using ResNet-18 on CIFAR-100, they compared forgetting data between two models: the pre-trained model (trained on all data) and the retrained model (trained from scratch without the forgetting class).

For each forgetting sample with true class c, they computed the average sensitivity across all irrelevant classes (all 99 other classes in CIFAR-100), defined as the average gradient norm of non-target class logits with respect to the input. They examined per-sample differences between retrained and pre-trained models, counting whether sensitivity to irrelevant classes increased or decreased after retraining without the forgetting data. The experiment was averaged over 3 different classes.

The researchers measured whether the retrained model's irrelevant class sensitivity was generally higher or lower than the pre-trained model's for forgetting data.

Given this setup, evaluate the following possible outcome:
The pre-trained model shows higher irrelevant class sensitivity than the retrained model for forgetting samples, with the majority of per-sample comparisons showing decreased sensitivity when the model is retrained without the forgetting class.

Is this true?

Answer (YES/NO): NO